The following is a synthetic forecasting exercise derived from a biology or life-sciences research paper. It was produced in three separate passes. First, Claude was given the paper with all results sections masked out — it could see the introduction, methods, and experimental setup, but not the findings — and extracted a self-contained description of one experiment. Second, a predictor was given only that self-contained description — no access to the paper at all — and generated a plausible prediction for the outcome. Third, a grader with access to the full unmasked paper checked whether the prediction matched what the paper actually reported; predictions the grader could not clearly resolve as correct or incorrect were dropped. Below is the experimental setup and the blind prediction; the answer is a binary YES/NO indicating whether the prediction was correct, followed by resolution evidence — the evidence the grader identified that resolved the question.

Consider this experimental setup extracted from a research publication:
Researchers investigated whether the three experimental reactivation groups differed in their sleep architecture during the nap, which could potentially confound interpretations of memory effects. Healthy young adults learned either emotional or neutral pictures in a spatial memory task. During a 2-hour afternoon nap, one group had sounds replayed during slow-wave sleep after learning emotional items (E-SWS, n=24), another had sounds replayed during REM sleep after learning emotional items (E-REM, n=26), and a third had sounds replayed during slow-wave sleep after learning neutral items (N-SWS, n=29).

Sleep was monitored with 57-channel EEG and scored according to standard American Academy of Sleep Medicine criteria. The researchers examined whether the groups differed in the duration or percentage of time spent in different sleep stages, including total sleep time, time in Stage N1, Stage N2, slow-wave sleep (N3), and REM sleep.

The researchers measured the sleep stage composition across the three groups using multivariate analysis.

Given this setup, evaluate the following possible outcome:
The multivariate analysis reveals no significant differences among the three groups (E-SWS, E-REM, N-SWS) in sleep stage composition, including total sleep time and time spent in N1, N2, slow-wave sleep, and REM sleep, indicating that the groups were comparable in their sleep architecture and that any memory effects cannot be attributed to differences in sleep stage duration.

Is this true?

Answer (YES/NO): NO